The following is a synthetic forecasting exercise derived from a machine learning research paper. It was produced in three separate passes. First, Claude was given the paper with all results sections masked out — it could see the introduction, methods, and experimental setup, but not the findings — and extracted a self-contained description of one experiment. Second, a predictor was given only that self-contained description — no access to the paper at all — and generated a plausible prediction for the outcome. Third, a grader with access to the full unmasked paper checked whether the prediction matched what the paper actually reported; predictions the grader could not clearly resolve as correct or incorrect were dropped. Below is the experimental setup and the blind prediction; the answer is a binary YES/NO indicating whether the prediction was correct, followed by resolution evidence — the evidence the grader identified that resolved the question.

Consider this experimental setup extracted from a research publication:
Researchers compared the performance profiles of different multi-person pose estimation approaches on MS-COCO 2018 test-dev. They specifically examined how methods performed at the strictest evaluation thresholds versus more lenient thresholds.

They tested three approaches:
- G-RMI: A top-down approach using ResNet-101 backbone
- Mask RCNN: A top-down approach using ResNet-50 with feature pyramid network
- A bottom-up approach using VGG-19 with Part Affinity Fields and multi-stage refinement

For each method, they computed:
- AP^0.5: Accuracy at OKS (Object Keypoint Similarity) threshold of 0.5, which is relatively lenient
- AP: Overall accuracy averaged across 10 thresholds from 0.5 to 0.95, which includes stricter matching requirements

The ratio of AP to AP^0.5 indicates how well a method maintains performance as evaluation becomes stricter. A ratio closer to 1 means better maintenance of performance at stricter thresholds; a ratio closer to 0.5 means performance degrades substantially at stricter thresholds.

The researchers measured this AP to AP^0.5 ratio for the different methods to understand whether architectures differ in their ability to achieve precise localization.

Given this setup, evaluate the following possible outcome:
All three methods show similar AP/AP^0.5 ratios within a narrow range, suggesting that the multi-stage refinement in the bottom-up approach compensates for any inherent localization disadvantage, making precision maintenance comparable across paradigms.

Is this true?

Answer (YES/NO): YES